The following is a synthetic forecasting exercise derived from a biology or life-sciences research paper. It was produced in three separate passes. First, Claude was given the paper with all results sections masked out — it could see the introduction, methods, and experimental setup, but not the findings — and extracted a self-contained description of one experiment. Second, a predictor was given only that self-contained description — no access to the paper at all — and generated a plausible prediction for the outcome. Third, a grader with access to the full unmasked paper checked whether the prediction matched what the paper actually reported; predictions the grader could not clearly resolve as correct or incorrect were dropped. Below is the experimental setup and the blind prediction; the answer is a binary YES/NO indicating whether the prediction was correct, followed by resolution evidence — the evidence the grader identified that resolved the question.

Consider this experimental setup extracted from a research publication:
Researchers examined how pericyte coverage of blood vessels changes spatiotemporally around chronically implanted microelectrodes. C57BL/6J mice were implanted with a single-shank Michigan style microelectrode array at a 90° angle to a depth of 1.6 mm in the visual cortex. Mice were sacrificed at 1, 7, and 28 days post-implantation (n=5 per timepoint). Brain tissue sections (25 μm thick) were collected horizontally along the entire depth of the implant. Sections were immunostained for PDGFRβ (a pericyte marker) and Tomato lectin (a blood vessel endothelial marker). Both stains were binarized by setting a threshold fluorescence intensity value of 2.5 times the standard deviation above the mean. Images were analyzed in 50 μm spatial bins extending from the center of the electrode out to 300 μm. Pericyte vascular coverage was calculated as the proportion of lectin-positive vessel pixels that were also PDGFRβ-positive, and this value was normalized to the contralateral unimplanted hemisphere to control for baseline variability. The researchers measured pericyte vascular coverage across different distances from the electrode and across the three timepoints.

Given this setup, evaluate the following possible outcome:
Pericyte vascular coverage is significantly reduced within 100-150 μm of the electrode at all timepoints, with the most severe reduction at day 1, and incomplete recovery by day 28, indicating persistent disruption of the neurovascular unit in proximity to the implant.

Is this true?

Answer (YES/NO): NO